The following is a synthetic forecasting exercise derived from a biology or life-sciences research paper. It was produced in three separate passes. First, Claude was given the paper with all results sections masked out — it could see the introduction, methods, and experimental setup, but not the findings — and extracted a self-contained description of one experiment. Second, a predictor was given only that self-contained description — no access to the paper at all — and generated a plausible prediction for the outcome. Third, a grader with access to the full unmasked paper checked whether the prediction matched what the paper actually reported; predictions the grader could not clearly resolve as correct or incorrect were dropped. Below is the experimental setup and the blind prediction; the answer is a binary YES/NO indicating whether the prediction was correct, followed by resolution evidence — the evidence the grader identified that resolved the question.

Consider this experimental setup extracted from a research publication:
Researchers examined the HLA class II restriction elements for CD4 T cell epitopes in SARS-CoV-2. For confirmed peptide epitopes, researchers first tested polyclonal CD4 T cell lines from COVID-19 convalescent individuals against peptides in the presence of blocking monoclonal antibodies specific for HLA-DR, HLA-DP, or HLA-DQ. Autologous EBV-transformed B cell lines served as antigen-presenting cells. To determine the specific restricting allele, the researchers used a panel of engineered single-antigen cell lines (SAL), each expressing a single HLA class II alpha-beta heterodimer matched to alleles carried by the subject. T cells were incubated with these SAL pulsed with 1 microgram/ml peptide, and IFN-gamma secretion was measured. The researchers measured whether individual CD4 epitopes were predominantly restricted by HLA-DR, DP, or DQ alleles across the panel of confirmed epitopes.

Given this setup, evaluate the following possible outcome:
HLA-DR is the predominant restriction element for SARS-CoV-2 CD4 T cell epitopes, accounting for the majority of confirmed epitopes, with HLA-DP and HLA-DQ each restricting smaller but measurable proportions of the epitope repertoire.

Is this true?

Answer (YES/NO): YES